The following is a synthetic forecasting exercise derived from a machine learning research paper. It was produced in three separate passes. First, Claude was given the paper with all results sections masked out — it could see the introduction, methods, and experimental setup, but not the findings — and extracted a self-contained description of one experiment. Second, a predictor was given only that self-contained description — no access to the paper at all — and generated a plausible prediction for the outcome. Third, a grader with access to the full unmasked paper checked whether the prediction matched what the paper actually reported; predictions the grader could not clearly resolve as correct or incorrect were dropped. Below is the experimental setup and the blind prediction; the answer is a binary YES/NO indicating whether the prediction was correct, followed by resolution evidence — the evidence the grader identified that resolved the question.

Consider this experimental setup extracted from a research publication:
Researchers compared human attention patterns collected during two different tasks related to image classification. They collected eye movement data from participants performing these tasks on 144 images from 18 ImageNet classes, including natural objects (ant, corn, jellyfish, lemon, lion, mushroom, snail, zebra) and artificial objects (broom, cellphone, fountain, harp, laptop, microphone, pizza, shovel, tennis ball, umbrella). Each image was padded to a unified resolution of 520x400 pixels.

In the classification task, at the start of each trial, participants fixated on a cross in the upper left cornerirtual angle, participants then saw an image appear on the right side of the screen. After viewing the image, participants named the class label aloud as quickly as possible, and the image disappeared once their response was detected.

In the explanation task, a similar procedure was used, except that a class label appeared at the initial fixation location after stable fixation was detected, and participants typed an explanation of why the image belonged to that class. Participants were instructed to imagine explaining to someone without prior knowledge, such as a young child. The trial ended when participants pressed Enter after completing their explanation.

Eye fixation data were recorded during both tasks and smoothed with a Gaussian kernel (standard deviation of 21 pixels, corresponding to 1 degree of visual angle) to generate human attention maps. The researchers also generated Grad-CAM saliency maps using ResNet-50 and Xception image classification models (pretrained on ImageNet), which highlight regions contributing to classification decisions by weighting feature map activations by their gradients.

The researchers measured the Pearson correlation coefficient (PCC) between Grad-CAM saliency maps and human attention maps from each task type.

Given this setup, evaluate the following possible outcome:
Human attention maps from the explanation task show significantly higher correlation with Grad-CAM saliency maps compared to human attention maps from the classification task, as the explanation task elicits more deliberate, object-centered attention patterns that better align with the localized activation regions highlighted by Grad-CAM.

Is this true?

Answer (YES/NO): YES